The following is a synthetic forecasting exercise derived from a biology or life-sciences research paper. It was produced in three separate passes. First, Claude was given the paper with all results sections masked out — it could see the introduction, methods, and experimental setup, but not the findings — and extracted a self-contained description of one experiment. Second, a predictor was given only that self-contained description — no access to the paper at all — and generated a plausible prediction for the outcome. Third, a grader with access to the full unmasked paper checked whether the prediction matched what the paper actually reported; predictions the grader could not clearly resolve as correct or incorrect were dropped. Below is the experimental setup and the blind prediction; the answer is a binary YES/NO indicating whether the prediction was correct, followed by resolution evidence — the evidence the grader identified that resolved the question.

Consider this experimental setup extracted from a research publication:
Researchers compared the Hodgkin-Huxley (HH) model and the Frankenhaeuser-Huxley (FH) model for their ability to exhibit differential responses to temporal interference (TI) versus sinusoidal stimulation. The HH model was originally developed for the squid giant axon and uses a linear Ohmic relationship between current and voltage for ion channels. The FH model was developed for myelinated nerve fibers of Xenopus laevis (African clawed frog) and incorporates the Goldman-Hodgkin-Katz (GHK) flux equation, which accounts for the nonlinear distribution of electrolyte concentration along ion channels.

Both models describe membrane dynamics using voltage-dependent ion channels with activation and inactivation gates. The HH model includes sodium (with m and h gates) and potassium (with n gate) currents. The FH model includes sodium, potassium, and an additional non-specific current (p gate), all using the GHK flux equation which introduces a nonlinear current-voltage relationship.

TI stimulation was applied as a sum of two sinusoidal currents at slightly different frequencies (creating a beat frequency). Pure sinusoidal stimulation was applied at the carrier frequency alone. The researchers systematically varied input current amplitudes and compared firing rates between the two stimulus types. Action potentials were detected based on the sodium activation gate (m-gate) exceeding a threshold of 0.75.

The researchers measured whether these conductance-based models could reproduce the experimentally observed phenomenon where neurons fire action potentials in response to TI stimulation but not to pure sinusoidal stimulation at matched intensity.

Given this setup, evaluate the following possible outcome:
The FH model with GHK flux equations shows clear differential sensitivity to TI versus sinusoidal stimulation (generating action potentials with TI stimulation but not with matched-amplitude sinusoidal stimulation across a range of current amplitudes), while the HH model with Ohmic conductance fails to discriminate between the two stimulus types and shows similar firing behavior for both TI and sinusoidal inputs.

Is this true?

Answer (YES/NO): NO